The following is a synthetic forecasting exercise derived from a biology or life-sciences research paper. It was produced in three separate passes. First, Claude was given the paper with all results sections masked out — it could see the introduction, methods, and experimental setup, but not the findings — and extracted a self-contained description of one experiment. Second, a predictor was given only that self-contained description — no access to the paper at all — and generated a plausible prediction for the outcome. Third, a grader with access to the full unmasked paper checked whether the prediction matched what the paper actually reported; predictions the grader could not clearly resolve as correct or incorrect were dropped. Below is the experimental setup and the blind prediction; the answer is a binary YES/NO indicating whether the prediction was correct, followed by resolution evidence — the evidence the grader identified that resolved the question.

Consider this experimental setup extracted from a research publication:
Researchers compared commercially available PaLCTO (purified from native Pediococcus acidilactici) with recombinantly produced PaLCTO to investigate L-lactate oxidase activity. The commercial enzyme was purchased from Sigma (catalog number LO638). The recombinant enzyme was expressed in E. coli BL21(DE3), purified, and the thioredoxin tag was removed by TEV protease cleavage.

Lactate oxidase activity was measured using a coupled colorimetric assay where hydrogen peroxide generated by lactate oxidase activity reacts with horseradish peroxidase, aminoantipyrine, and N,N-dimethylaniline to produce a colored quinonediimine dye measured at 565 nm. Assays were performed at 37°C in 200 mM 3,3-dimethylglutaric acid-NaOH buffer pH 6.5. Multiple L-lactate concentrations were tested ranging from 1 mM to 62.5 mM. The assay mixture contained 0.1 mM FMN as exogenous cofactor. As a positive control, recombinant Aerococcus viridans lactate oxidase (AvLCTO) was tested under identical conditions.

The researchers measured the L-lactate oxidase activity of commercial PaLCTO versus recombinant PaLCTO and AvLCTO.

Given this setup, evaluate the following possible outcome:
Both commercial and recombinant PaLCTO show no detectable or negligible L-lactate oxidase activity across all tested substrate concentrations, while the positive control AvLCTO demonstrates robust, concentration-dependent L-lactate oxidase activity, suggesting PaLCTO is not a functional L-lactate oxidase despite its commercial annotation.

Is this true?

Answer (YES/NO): NO